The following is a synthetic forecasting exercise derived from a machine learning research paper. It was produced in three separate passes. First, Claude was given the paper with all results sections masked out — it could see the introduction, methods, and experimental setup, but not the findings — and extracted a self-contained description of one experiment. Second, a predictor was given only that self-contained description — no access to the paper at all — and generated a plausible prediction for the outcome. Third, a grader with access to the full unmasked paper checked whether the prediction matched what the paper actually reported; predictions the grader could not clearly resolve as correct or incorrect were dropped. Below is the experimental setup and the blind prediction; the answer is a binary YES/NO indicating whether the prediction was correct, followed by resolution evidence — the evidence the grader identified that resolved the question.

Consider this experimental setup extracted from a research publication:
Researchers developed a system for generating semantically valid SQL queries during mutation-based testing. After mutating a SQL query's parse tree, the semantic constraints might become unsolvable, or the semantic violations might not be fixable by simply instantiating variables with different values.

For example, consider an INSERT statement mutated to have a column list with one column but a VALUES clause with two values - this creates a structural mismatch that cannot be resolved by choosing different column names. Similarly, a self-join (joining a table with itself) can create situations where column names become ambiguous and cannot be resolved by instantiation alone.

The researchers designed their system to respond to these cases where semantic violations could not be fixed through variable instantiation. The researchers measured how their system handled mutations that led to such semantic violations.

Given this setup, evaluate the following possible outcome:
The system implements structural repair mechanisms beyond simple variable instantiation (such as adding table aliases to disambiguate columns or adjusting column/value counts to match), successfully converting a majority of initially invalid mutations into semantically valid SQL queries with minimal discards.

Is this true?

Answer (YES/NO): YES